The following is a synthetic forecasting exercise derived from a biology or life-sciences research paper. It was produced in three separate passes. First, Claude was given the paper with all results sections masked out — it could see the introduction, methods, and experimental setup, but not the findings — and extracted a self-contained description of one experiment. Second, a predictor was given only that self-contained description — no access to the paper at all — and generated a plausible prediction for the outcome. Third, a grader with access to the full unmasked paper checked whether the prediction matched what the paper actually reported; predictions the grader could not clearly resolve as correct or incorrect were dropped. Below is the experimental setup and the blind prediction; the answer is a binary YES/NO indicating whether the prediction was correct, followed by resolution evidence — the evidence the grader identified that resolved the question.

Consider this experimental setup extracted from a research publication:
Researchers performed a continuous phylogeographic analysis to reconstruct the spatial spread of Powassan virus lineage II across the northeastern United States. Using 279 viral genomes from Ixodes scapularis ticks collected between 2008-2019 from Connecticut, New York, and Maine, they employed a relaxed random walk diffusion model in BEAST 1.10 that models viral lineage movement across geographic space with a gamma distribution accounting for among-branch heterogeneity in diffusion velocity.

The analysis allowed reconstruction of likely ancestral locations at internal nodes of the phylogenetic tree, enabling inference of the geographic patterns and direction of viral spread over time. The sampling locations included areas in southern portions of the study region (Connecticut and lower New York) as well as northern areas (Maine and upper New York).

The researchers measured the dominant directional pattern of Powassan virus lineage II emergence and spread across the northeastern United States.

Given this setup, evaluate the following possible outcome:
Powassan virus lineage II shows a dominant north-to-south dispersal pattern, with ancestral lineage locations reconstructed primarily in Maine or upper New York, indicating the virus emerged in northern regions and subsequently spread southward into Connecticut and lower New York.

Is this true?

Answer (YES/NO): NO